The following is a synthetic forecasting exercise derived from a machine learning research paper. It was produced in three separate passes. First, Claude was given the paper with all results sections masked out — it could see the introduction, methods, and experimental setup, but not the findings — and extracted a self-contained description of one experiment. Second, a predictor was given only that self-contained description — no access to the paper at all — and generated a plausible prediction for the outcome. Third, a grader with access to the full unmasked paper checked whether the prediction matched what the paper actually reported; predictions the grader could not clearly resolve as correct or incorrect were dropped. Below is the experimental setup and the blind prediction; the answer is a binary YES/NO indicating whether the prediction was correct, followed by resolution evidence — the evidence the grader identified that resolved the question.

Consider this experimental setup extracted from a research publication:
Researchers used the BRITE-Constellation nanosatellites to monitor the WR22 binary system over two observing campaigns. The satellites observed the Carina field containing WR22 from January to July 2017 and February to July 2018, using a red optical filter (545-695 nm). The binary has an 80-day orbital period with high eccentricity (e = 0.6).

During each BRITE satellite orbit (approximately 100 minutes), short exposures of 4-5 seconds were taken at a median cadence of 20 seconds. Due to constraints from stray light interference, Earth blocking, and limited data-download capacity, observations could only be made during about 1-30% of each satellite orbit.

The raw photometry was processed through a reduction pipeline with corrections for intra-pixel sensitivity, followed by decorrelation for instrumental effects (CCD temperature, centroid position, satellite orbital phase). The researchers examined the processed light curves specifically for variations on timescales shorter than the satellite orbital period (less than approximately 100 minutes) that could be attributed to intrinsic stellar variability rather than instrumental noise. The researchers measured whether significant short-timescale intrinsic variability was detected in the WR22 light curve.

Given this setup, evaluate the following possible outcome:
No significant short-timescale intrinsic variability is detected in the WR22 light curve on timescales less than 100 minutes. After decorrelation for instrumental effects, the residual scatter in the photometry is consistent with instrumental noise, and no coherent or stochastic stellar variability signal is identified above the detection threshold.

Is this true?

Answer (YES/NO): YES